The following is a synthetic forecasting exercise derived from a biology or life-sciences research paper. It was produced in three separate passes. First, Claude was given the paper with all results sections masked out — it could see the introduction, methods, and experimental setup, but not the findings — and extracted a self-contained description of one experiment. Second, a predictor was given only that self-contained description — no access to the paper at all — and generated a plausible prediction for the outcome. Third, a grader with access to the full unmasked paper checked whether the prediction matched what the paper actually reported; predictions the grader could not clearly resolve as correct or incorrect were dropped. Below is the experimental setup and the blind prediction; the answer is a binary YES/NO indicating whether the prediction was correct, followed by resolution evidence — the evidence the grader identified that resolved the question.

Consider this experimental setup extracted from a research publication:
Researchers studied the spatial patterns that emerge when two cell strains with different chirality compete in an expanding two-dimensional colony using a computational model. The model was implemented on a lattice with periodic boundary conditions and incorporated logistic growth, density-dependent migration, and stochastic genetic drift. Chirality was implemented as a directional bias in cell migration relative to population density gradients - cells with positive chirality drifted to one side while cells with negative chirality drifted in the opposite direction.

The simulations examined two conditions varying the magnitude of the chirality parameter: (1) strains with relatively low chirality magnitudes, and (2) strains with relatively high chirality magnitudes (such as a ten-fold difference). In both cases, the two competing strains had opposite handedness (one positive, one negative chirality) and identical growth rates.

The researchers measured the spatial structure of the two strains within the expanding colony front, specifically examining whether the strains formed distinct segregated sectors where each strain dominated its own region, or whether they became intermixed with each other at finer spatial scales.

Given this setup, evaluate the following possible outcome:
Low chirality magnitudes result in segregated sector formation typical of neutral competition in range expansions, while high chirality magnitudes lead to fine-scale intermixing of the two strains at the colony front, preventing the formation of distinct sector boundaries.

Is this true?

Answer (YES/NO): YES